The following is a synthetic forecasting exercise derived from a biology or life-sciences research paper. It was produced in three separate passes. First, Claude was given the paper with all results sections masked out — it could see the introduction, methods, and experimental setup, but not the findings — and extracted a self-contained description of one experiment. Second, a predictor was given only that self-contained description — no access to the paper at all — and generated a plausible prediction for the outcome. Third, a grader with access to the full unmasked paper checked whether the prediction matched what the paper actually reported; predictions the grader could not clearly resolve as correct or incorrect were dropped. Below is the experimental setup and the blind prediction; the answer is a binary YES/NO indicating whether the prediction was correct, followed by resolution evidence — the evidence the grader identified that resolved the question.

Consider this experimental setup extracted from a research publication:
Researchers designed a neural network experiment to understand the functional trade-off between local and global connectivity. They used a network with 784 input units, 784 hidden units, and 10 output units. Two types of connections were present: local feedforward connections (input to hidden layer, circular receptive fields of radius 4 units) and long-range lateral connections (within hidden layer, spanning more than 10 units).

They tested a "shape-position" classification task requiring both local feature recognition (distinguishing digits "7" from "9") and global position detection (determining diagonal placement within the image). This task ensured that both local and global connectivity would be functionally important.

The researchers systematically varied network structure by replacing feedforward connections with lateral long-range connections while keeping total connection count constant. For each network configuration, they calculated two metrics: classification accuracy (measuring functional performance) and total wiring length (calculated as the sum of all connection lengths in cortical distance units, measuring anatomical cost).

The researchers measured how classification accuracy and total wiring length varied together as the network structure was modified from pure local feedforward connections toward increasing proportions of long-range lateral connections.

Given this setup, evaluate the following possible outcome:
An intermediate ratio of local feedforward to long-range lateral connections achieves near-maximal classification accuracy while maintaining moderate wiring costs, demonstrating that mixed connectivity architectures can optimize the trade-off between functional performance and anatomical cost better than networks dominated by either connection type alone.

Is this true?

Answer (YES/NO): YES